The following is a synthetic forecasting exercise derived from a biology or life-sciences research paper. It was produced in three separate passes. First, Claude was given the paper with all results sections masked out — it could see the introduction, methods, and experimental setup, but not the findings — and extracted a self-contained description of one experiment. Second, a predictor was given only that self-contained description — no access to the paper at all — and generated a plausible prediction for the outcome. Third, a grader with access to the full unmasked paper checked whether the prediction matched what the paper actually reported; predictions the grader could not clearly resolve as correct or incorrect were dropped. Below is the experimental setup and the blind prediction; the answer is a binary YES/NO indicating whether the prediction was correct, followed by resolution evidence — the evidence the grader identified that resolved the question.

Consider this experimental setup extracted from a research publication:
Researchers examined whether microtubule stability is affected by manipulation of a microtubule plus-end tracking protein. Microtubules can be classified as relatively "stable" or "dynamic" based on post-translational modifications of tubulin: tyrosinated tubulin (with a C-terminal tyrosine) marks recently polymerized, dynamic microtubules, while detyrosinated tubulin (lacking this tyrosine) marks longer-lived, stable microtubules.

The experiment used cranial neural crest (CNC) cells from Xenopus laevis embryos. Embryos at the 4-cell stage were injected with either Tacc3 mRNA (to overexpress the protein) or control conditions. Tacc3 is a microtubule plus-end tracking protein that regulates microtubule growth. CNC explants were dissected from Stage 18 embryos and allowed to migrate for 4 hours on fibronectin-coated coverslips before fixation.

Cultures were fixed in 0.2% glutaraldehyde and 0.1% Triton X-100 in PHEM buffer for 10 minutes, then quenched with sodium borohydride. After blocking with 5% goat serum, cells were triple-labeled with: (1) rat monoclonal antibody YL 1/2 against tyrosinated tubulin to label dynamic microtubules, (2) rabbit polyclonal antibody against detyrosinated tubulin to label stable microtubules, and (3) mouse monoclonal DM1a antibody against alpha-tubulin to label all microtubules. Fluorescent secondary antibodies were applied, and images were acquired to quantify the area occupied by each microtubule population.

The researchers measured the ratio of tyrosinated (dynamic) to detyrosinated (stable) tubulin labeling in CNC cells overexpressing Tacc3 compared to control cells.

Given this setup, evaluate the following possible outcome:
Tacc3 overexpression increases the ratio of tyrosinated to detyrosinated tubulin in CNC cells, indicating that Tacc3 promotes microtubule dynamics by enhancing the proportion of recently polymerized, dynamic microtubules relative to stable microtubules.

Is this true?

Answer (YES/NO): NO